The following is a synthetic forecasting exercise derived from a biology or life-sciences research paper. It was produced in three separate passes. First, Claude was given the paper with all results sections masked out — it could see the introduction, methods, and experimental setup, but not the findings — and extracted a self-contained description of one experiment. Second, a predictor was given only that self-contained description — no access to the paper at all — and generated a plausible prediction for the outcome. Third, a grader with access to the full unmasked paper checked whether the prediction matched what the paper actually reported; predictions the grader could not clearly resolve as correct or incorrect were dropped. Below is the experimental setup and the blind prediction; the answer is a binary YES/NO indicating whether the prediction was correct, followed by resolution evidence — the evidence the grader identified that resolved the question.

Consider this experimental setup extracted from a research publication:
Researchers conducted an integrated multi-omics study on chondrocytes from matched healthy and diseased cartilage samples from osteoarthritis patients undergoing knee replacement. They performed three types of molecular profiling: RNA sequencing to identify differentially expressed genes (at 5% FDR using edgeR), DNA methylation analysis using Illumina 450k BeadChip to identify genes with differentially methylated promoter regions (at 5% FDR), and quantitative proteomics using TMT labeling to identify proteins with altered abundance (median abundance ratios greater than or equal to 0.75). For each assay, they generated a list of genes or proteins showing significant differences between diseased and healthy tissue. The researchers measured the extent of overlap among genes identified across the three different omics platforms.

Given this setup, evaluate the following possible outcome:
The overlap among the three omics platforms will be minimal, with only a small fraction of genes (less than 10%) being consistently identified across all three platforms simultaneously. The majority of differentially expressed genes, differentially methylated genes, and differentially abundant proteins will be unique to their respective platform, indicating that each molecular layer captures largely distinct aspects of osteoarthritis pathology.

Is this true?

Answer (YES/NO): YES